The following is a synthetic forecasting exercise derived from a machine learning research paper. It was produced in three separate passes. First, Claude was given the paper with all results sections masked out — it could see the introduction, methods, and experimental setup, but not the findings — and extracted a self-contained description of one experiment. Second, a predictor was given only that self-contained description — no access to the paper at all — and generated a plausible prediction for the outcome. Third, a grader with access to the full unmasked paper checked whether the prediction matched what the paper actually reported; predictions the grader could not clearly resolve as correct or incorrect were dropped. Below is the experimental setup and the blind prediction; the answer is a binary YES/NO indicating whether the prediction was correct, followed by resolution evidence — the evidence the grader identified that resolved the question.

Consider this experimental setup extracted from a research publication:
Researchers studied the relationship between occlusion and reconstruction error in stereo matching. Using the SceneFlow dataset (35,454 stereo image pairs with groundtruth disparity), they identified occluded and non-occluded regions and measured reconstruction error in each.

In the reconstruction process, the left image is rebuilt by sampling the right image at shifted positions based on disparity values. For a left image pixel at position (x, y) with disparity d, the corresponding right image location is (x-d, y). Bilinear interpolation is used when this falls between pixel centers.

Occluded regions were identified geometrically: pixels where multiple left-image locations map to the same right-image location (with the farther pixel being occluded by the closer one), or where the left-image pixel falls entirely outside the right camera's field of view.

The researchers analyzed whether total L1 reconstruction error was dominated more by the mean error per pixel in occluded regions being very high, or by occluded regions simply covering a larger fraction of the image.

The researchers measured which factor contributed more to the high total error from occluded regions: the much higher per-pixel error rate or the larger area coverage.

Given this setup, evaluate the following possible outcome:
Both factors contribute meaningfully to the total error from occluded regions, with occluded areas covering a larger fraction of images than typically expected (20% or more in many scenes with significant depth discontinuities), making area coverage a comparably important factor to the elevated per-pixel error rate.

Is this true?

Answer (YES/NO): NO